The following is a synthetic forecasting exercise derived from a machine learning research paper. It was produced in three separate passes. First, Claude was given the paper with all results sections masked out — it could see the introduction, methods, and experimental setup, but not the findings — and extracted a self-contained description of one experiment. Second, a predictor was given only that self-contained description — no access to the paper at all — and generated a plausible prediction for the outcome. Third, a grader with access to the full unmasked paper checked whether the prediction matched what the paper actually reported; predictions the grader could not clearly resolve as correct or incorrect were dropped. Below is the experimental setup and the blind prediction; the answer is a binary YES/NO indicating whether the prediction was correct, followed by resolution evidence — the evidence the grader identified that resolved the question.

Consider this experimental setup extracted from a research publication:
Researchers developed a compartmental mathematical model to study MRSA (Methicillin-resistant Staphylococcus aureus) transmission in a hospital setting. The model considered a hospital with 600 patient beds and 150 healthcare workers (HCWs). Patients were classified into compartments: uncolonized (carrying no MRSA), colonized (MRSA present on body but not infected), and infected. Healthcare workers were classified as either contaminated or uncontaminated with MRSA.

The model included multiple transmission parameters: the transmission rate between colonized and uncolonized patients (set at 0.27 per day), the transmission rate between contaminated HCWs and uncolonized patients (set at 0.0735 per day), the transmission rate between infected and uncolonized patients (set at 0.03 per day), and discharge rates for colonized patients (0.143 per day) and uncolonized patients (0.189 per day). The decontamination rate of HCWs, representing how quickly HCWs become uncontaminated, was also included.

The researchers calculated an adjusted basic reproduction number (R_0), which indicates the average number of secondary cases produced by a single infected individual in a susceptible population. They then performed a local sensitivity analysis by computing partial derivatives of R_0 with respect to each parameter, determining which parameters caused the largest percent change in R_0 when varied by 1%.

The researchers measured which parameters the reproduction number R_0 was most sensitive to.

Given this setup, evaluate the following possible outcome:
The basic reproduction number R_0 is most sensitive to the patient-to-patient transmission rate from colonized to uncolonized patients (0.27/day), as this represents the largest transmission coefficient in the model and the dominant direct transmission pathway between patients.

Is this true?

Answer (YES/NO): YES